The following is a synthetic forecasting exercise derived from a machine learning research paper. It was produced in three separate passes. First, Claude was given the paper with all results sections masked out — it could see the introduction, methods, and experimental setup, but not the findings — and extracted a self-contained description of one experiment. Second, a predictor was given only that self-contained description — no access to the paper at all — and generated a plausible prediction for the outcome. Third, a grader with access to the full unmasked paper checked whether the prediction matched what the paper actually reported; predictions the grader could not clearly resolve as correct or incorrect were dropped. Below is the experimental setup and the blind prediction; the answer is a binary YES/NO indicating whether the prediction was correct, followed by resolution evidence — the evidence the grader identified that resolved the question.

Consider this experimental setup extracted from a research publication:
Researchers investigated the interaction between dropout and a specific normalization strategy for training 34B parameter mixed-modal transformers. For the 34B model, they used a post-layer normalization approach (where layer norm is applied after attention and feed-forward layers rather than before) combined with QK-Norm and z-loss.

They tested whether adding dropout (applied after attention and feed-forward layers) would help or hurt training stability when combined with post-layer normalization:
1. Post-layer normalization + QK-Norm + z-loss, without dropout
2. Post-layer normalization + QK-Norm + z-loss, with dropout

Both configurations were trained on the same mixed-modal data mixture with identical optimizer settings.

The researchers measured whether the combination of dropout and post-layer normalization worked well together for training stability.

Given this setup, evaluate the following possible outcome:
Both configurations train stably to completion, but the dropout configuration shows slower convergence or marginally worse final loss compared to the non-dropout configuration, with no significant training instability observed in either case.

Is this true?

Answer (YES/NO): NO